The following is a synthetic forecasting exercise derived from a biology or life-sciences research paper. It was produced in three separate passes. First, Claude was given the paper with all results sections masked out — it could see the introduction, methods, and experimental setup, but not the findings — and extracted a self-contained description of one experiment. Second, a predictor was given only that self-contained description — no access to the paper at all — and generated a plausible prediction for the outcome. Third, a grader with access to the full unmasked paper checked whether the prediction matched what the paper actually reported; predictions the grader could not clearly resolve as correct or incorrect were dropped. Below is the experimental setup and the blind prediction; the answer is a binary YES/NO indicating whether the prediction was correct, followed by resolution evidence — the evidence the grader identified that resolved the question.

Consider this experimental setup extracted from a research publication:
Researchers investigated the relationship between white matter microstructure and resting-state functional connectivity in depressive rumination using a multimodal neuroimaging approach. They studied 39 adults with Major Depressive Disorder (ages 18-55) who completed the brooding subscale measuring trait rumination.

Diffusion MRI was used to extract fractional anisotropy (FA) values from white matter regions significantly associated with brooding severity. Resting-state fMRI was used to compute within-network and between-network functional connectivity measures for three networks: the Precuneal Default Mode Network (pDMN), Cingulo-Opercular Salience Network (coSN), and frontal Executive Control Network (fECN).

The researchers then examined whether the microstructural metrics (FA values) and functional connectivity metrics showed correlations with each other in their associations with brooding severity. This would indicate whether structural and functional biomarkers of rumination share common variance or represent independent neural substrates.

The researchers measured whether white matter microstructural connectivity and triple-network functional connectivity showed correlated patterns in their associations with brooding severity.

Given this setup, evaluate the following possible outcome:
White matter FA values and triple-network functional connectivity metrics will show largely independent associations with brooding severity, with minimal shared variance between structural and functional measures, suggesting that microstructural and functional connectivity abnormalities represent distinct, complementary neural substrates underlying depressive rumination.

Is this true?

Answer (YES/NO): NO